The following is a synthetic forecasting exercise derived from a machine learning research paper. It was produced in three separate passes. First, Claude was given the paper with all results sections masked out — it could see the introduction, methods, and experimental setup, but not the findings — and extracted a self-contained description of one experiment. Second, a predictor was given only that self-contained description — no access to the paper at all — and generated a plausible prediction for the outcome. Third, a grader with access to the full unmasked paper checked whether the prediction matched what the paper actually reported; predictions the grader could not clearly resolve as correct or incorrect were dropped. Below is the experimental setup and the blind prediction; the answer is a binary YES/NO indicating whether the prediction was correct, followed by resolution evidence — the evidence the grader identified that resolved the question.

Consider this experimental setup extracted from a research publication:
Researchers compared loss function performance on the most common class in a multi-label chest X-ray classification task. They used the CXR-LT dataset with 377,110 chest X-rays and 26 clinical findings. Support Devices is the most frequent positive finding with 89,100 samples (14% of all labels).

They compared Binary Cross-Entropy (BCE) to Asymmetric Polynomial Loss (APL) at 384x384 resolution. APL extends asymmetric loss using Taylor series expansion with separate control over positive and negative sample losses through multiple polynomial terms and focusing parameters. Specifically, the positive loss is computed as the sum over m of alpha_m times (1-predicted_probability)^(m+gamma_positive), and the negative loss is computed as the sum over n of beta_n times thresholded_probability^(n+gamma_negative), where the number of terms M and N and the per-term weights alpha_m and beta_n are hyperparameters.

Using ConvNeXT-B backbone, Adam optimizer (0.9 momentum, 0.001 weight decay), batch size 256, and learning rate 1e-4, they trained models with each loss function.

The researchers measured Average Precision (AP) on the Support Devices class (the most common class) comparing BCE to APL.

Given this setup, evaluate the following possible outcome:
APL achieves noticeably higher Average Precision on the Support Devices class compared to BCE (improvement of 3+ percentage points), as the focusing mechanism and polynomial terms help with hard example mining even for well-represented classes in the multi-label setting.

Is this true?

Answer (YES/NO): NO